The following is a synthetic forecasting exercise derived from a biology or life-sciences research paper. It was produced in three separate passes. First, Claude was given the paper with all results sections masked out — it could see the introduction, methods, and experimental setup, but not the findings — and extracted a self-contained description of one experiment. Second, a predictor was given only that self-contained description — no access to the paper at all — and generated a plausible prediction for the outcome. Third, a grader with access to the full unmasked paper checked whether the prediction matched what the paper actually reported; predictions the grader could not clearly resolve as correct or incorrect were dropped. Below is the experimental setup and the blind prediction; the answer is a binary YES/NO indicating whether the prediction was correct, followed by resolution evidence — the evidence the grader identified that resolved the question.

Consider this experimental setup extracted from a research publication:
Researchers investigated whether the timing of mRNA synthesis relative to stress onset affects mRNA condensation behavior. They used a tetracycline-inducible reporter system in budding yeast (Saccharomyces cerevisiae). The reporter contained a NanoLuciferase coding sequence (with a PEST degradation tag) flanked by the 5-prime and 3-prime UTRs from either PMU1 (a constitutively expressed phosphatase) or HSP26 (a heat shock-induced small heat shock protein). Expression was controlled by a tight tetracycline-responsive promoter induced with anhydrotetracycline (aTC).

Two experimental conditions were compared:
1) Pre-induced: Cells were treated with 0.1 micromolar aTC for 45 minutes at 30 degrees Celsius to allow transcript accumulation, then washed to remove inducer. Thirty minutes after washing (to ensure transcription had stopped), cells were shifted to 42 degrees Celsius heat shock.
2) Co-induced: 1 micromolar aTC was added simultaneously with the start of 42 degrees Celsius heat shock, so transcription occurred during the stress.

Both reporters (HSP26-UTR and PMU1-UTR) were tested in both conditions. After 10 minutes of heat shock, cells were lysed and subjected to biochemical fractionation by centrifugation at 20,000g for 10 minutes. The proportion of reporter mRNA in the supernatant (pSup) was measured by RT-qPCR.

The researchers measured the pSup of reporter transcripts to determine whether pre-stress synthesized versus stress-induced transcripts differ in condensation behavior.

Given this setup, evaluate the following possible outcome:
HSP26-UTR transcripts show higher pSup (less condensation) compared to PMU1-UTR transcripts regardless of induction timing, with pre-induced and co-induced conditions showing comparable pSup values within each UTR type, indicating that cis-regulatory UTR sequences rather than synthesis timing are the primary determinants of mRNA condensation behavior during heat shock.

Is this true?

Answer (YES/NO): NO